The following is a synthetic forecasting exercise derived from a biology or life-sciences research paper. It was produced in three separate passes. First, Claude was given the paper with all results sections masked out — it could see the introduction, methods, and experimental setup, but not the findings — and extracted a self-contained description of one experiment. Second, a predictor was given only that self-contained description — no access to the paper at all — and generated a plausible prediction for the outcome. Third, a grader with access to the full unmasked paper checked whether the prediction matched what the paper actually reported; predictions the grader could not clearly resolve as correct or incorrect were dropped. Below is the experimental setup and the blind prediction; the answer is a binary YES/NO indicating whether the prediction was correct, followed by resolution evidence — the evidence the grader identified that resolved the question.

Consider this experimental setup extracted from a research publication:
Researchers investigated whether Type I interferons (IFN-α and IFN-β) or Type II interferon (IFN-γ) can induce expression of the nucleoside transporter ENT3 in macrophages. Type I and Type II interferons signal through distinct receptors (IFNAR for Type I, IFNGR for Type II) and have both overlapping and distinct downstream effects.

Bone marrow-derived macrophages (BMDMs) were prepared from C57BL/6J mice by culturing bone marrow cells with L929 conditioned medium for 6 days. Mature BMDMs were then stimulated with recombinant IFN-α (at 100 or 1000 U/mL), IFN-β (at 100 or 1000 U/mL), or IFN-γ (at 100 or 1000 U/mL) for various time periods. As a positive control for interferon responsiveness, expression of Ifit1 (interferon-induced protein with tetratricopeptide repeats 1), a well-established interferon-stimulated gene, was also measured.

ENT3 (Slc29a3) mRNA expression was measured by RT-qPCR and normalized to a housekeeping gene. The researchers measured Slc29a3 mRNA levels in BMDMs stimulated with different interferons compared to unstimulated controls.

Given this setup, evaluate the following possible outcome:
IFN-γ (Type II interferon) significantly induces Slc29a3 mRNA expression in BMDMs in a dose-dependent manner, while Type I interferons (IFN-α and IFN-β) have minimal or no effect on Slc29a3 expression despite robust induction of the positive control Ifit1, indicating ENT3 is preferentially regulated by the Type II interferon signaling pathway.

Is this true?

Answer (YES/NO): NO